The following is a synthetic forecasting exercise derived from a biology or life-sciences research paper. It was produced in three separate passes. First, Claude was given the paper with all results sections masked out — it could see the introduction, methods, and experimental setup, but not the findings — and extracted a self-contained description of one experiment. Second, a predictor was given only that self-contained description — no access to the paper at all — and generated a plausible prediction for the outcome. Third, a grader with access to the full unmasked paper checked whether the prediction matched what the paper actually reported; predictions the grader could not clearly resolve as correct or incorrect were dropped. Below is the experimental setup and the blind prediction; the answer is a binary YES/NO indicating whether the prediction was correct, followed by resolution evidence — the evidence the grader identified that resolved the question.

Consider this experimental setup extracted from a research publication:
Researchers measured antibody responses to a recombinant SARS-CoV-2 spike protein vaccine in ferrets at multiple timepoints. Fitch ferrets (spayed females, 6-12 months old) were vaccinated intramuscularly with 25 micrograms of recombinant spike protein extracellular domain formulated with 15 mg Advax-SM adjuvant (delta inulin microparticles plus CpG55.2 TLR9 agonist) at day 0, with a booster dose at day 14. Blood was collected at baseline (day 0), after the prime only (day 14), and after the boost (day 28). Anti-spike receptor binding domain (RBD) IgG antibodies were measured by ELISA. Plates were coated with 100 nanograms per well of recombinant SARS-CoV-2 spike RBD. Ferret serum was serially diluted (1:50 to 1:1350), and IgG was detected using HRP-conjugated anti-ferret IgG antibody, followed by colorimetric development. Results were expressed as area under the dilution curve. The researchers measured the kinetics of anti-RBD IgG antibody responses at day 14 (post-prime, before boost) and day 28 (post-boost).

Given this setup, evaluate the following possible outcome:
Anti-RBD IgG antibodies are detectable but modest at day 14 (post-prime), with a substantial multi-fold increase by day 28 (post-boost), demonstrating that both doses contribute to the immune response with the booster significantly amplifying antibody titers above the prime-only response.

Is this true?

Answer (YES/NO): YES